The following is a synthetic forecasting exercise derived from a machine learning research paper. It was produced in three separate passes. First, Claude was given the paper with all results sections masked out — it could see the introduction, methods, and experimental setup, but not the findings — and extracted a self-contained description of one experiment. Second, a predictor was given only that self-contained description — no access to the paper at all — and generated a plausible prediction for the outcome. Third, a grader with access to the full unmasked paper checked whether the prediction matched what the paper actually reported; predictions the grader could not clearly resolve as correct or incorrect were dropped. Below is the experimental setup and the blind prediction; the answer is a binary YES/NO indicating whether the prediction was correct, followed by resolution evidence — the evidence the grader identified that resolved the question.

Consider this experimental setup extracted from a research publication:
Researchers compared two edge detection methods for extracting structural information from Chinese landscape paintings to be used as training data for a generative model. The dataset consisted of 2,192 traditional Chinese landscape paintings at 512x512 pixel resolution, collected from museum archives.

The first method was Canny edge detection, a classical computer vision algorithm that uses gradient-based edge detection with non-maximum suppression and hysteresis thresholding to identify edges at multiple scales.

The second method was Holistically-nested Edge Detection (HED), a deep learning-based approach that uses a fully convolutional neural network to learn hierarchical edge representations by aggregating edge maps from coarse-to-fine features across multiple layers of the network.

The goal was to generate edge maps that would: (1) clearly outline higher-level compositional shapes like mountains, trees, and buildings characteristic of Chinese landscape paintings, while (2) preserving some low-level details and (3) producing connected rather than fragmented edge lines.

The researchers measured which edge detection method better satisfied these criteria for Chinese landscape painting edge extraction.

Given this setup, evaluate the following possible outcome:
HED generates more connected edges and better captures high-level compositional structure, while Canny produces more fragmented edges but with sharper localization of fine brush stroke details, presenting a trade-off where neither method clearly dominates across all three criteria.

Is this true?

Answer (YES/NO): NO